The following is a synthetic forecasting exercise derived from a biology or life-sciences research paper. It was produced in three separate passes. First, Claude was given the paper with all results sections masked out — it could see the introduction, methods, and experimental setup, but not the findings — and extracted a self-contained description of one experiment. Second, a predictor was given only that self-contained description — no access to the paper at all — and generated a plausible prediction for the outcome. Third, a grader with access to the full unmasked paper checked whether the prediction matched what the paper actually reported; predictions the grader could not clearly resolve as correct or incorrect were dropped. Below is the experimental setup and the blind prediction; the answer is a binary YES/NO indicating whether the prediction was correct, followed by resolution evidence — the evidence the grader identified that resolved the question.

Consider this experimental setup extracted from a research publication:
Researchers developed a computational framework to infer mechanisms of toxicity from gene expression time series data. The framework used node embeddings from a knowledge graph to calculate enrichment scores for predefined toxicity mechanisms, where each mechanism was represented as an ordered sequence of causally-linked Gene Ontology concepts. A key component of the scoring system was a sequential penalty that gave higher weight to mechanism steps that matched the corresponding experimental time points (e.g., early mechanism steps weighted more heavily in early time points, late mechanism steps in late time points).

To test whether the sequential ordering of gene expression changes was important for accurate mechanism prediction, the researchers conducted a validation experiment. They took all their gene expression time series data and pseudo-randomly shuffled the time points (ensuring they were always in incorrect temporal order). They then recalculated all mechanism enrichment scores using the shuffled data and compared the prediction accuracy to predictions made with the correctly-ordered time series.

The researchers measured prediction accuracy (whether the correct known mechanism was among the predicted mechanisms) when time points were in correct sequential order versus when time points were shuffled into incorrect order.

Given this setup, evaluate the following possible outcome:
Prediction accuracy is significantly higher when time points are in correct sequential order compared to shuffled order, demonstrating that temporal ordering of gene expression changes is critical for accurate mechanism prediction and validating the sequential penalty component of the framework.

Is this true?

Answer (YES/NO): YES